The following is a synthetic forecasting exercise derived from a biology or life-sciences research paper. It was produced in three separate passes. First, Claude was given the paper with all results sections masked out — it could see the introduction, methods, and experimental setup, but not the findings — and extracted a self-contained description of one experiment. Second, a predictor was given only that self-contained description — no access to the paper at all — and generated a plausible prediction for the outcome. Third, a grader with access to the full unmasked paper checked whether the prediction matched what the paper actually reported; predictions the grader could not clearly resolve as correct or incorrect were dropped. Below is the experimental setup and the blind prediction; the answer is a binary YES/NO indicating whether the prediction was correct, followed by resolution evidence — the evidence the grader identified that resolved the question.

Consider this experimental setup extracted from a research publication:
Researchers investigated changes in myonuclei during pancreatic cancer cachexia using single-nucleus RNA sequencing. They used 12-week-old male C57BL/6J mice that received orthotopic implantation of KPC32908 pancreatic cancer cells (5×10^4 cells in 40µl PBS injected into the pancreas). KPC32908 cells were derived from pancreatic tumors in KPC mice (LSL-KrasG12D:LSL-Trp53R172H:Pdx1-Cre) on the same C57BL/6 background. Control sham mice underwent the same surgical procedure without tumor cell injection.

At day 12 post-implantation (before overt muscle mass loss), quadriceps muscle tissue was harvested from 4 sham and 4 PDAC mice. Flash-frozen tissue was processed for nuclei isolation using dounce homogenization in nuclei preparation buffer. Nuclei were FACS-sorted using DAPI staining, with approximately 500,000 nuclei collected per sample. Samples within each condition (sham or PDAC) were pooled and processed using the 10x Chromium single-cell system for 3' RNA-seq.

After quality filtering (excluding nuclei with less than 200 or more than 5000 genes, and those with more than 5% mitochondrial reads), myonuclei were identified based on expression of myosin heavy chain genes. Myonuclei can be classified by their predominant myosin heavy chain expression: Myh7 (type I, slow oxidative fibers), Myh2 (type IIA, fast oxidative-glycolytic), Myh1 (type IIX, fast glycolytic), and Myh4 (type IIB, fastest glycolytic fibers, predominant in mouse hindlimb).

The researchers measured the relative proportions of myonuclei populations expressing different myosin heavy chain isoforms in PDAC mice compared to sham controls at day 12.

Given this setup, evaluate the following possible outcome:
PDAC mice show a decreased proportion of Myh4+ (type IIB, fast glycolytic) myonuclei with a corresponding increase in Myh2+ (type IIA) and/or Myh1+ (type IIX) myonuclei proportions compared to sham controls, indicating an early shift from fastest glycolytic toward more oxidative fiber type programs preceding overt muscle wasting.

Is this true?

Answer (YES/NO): NO